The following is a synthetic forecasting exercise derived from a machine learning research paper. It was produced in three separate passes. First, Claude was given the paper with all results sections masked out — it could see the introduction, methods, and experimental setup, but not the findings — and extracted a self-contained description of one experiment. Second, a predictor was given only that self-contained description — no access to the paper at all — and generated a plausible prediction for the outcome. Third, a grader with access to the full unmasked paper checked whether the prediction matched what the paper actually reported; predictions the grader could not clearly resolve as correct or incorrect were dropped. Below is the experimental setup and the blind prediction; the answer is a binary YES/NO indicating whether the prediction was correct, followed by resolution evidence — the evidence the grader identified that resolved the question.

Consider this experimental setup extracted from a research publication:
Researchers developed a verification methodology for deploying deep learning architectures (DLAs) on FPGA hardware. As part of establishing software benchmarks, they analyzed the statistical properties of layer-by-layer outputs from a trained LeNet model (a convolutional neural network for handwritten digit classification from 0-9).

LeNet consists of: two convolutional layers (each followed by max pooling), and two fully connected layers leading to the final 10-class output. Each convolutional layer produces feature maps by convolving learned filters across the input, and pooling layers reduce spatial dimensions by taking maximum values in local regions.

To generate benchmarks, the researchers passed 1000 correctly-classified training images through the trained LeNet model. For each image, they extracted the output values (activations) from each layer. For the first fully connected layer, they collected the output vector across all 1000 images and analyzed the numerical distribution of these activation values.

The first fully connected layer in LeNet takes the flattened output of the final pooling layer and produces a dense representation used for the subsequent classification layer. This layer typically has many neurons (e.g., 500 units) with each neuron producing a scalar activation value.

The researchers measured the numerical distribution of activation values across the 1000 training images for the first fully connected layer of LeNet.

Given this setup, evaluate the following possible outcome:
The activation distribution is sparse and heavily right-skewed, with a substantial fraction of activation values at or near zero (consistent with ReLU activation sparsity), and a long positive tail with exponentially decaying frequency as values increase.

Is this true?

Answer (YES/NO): NO